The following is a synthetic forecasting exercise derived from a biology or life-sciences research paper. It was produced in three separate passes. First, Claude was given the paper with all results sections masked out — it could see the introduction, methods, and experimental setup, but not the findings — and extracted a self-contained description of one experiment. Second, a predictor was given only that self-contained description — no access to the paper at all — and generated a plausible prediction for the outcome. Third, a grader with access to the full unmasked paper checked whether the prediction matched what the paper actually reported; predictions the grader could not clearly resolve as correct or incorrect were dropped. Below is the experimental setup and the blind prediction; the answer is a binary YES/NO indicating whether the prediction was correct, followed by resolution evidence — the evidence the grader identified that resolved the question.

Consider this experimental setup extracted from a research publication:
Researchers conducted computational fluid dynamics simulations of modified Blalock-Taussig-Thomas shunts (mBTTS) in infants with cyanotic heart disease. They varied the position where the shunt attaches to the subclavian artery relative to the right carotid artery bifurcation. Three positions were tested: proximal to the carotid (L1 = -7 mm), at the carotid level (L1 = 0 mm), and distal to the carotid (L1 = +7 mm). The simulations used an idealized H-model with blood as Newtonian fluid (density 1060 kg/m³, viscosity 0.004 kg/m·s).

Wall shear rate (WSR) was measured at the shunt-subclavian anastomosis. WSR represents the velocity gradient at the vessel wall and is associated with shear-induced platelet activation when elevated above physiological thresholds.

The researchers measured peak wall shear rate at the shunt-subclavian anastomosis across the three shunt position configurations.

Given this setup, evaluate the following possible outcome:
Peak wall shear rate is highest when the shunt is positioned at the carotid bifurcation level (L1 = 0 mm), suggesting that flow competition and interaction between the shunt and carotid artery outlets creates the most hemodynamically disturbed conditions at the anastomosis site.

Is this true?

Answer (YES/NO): NO